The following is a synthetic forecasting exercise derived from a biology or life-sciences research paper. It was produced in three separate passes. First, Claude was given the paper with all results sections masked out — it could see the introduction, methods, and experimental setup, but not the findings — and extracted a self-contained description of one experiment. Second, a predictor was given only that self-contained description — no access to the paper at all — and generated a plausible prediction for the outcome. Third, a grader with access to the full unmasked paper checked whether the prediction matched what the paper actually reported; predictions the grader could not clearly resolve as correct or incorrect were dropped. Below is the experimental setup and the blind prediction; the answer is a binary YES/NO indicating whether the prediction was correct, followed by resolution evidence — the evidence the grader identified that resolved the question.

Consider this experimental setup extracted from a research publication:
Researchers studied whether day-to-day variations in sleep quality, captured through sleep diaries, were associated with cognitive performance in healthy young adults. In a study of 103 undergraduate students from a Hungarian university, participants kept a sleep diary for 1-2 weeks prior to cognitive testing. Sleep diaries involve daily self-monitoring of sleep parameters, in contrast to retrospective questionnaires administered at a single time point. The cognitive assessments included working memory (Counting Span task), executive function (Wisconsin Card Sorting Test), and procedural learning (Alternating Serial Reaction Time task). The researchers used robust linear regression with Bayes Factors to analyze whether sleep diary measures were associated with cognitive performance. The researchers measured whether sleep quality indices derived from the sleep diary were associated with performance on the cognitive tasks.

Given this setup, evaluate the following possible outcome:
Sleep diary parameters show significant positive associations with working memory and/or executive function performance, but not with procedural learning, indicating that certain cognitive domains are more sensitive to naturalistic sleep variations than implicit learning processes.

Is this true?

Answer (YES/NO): NO